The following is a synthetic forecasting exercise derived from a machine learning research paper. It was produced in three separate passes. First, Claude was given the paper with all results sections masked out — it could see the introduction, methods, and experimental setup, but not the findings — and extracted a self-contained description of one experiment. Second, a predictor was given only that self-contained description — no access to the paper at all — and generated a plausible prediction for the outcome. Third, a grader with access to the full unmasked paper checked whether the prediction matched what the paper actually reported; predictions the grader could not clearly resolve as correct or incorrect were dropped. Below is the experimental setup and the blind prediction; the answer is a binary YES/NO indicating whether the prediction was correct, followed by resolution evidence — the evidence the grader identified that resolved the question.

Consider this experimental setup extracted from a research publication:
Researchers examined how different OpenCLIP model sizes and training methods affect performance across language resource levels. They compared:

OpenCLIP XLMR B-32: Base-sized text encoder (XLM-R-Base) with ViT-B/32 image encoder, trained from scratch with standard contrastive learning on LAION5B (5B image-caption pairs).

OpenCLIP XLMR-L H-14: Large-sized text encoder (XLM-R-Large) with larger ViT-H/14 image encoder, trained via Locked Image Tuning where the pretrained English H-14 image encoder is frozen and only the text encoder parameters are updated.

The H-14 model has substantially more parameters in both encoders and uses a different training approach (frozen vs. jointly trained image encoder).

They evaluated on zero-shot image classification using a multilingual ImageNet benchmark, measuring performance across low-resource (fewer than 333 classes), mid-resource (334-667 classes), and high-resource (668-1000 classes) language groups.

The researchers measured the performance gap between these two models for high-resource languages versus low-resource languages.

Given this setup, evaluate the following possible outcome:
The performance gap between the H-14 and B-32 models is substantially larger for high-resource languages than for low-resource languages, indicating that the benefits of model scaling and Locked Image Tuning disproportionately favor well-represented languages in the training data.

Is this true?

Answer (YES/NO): YES